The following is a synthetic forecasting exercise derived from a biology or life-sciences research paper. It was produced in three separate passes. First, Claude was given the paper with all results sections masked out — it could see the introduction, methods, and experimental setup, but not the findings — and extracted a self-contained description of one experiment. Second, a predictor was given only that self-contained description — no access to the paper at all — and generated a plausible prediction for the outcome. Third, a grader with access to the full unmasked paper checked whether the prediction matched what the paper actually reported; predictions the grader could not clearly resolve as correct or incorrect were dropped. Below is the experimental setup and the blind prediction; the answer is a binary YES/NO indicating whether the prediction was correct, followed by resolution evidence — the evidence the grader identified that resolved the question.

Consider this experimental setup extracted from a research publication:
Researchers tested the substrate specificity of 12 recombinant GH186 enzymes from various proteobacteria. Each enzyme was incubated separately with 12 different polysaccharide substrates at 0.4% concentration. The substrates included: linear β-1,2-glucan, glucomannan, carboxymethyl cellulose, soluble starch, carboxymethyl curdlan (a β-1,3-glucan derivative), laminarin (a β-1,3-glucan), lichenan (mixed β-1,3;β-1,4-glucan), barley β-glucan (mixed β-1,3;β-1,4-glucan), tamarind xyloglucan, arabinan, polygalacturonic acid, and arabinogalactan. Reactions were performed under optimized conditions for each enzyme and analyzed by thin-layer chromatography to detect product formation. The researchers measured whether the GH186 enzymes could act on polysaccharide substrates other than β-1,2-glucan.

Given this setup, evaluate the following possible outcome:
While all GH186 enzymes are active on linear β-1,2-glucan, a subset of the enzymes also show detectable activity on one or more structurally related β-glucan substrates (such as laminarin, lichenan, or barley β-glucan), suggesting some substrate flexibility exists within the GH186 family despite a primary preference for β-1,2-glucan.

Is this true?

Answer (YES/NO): NO